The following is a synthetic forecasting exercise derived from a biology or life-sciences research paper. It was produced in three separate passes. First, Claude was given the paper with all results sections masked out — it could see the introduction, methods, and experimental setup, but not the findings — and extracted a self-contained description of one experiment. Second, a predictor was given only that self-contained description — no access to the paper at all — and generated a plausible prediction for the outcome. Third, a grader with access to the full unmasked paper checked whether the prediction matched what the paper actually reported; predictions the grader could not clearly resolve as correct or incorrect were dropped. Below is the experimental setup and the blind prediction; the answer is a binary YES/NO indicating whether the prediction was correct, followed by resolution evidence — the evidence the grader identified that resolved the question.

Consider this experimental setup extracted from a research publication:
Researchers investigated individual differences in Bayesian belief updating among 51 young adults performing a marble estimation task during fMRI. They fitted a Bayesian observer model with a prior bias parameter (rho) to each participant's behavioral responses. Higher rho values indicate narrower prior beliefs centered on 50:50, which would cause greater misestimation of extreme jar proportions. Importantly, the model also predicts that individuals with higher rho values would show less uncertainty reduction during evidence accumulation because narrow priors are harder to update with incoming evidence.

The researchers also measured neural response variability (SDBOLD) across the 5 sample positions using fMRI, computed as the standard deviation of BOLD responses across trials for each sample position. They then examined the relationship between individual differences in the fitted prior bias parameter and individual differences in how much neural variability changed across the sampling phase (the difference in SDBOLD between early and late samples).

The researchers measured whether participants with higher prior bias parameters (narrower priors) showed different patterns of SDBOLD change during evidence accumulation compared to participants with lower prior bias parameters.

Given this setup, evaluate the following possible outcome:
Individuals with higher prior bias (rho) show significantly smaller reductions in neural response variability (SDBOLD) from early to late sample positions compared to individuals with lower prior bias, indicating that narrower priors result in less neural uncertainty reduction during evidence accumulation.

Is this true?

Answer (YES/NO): YES